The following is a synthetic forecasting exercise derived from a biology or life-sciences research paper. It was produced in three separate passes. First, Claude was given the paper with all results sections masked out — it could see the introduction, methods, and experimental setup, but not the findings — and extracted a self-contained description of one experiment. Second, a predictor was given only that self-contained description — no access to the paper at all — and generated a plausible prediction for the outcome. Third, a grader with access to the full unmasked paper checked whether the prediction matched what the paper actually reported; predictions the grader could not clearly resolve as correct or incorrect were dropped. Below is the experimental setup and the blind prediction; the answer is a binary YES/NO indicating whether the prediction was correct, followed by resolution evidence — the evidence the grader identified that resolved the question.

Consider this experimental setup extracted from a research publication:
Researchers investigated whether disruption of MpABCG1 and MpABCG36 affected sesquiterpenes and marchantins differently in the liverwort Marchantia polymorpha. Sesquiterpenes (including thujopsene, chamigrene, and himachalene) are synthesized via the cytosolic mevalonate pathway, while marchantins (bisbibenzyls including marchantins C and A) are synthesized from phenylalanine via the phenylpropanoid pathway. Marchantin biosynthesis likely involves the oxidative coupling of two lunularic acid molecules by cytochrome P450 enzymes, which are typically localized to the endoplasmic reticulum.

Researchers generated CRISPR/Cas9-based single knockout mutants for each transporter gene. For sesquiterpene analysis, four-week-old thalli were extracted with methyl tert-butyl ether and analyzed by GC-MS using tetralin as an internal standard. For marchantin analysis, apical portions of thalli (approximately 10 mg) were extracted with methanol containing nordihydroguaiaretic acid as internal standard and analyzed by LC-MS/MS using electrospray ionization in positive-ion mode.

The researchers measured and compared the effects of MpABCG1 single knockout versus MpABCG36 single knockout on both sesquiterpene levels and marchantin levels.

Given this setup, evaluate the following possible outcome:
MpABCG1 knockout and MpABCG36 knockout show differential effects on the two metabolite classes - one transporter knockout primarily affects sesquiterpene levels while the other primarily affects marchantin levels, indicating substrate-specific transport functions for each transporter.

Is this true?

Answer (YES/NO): NO